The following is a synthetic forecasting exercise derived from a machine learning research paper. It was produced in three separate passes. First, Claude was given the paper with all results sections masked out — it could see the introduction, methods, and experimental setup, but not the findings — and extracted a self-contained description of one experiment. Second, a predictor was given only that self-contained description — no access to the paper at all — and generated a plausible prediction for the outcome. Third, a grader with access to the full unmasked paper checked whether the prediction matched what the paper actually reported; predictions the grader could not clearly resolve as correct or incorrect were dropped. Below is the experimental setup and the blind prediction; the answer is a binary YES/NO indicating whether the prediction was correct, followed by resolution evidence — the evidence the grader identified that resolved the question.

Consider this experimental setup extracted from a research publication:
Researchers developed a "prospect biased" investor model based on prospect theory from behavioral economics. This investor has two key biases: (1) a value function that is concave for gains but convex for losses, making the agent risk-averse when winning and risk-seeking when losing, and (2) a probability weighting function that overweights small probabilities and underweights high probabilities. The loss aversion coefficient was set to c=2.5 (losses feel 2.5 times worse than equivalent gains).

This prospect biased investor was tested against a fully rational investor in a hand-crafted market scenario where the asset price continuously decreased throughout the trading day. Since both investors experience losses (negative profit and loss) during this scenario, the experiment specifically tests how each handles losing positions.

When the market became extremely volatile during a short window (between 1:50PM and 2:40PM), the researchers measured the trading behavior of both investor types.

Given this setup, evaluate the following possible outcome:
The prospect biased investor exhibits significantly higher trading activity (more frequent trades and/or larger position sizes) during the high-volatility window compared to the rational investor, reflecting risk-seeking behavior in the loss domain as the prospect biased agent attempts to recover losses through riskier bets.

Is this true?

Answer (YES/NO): YES